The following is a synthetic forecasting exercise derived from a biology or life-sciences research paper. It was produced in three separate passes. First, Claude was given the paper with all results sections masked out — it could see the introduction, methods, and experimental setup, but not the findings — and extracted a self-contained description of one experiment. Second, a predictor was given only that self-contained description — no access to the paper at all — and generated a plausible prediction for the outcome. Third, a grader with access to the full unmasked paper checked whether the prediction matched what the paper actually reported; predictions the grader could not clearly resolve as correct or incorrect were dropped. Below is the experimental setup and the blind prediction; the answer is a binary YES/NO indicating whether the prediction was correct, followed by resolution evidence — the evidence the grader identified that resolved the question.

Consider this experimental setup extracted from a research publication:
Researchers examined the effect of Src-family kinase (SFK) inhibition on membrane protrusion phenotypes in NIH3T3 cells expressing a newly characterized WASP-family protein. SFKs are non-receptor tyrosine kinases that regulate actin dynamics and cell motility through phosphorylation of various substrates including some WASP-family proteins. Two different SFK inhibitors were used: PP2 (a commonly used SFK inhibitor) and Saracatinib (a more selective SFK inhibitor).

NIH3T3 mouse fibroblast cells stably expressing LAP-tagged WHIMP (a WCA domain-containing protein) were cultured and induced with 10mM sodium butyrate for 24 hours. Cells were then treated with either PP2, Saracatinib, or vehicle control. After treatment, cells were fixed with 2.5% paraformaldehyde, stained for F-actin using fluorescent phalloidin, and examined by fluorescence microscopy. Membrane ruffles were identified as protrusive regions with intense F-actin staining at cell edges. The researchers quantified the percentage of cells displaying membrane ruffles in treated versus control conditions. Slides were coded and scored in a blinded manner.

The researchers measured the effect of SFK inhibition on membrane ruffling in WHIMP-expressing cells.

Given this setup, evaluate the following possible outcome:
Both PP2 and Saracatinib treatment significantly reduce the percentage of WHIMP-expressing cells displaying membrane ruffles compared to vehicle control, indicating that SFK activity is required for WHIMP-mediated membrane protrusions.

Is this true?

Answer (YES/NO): NO